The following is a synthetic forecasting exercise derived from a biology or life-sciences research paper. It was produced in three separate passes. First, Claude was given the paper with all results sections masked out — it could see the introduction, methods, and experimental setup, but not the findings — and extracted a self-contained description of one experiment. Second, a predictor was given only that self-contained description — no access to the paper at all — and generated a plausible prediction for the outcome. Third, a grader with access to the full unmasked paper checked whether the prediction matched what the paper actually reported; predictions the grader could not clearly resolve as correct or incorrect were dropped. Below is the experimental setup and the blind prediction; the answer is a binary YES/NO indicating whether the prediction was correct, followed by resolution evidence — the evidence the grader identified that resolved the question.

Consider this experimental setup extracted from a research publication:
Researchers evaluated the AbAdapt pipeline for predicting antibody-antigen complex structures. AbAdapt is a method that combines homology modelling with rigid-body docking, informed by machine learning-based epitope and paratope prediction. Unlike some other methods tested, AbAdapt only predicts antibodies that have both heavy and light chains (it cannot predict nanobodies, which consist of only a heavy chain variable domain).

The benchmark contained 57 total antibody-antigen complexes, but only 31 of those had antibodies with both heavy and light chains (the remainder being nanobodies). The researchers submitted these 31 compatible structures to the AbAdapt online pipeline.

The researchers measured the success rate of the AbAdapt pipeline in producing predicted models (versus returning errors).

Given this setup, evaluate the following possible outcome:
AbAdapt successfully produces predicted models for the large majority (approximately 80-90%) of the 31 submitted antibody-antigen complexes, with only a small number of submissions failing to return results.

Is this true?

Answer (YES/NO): YES